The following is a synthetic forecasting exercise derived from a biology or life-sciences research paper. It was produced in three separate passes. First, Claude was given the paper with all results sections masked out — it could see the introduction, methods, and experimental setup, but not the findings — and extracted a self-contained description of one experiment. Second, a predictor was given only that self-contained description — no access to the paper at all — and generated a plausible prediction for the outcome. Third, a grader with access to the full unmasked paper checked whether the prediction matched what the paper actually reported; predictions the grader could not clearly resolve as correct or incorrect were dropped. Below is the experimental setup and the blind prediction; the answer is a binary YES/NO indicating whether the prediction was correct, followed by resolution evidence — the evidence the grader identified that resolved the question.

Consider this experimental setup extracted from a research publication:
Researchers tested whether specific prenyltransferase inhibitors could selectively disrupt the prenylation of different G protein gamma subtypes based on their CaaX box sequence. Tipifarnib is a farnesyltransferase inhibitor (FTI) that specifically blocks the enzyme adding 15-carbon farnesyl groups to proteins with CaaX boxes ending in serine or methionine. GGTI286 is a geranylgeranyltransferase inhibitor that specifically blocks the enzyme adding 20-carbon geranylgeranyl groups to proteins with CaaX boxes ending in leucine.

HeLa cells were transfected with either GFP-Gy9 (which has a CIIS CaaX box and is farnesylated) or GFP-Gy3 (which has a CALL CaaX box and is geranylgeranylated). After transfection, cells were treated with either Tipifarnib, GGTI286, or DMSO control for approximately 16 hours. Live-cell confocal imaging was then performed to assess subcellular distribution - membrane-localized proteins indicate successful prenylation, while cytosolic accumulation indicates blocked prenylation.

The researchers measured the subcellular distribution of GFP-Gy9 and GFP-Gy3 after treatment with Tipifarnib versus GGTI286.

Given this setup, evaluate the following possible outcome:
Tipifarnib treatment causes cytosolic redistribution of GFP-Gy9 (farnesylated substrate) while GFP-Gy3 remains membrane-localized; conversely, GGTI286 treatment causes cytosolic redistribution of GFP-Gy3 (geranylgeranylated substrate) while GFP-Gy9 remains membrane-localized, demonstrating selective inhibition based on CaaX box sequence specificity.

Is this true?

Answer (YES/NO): YES